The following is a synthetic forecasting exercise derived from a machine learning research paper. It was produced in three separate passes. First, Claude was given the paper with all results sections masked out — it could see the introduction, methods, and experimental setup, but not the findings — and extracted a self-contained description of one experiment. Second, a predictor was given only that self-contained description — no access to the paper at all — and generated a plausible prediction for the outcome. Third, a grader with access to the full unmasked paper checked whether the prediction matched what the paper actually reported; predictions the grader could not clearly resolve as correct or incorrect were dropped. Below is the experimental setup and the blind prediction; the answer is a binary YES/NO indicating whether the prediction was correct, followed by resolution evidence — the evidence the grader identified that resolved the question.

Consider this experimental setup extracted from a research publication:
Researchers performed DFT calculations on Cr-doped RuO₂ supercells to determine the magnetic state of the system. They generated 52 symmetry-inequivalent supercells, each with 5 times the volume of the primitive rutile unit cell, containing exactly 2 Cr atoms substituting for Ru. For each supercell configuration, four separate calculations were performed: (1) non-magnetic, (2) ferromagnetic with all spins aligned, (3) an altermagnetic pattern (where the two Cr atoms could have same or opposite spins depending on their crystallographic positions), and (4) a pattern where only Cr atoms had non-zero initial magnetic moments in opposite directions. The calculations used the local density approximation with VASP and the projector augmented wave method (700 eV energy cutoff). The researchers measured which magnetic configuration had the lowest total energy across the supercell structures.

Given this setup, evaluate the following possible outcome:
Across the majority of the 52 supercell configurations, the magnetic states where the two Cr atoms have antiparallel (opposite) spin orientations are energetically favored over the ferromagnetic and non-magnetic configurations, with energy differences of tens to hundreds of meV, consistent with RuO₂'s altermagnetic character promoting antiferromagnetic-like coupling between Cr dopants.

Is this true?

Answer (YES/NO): NO